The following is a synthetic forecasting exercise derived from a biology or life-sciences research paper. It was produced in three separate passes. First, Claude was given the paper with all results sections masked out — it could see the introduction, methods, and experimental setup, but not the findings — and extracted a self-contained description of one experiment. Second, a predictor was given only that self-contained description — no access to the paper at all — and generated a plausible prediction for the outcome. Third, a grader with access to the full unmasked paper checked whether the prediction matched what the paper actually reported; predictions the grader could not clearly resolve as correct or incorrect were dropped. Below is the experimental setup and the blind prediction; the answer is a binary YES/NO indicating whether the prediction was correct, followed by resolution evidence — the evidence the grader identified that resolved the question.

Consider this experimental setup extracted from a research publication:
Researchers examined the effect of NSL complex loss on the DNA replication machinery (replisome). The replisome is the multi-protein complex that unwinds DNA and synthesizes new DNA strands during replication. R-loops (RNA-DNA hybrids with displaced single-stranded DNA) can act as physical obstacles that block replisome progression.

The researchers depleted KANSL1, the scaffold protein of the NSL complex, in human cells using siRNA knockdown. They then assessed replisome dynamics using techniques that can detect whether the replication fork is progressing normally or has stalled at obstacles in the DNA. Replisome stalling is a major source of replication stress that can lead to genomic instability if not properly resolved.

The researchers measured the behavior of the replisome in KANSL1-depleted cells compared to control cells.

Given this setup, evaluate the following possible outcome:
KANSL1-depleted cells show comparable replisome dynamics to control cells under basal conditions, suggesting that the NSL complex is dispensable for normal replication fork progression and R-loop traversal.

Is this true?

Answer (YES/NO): NO